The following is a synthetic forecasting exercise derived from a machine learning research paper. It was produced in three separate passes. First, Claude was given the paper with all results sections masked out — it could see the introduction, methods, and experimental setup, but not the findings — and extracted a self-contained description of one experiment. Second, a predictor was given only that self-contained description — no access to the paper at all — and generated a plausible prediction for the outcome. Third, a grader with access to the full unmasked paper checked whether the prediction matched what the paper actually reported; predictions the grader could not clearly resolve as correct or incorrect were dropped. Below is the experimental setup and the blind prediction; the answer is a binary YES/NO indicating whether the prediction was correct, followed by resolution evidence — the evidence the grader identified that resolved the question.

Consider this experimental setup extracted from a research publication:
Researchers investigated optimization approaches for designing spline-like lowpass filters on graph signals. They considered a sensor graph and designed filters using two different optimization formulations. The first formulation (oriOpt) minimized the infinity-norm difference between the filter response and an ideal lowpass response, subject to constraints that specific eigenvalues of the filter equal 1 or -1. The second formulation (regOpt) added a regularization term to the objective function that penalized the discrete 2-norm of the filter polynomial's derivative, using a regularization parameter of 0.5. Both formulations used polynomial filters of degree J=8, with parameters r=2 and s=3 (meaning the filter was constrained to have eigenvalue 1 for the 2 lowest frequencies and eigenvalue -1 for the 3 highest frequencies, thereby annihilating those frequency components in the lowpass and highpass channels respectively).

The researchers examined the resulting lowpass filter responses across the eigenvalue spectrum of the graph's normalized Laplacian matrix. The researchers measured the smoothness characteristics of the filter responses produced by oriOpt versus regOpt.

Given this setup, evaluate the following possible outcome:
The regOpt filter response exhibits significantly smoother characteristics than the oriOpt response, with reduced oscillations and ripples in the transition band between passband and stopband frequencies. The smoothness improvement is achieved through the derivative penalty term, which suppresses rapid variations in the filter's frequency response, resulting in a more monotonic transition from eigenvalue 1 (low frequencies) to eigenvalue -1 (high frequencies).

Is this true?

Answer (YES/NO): YES